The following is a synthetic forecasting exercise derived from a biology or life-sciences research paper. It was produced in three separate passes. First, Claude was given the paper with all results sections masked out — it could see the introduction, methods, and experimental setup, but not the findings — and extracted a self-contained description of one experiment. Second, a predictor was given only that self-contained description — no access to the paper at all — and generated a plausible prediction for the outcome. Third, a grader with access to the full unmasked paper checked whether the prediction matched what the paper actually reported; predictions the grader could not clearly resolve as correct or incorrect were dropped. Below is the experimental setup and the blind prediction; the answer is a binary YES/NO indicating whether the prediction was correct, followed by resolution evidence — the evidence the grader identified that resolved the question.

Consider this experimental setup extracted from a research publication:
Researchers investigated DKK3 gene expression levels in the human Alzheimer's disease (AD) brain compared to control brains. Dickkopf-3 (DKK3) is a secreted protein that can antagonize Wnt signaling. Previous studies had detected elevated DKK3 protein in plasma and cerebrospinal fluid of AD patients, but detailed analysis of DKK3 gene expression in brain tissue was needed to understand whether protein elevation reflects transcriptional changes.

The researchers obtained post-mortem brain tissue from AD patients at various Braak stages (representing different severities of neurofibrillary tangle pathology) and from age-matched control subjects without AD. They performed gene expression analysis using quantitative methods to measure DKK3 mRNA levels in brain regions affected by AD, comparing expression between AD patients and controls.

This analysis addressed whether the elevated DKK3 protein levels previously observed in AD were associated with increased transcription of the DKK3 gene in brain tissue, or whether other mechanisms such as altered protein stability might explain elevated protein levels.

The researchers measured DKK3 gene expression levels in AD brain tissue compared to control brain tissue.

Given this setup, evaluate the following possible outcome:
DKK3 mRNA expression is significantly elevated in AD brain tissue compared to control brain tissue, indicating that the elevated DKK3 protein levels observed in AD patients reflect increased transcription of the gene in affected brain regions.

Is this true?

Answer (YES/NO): YES